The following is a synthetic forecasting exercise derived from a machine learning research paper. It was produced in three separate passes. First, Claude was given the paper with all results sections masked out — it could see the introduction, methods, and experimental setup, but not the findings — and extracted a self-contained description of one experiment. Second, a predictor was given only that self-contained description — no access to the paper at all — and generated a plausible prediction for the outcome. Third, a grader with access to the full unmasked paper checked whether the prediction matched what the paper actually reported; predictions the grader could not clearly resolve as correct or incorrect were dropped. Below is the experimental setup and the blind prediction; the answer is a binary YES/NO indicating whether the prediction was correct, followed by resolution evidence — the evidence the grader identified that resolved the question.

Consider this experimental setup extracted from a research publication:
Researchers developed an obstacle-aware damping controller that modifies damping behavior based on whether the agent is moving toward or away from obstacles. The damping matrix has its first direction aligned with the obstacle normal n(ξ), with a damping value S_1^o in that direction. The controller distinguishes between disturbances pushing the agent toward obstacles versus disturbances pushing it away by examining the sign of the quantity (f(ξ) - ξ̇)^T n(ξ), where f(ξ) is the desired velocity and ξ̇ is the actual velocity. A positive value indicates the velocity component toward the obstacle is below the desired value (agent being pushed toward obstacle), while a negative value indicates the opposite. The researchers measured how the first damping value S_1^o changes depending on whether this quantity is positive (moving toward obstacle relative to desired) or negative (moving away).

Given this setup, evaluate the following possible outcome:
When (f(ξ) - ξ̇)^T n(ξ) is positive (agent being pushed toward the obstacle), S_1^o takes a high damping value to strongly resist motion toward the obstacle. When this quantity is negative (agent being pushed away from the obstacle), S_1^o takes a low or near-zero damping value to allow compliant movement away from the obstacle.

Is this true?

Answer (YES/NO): YES